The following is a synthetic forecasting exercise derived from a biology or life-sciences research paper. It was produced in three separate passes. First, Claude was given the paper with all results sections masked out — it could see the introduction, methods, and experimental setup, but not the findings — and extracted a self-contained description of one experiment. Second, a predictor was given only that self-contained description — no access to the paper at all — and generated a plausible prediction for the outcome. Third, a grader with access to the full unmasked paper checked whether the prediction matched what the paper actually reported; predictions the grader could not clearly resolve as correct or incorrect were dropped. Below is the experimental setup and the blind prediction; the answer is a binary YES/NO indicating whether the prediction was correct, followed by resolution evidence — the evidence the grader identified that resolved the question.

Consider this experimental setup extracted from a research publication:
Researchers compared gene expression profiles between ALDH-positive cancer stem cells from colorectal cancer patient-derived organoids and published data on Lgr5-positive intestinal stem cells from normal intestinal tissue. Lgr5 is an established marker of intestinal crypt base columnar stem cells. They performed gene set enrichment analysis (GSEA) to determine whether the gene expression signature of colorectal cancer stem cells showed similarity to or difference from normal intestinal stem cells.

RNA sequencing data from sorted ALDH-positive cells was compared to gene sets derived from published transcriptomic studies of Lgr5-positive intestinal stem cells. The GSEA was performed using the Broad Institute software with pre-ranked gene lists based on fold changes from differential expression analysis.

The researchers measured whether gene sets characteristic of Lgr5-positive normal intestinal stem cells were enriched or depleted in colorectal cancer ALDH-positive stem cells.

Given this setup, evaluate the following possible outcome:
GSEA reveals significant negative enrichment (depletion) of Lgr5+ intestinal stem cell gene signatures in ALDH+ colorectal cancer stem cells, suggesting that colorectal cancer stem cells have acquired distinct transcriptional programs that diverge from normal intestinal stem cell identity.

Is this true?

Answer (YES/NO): NO